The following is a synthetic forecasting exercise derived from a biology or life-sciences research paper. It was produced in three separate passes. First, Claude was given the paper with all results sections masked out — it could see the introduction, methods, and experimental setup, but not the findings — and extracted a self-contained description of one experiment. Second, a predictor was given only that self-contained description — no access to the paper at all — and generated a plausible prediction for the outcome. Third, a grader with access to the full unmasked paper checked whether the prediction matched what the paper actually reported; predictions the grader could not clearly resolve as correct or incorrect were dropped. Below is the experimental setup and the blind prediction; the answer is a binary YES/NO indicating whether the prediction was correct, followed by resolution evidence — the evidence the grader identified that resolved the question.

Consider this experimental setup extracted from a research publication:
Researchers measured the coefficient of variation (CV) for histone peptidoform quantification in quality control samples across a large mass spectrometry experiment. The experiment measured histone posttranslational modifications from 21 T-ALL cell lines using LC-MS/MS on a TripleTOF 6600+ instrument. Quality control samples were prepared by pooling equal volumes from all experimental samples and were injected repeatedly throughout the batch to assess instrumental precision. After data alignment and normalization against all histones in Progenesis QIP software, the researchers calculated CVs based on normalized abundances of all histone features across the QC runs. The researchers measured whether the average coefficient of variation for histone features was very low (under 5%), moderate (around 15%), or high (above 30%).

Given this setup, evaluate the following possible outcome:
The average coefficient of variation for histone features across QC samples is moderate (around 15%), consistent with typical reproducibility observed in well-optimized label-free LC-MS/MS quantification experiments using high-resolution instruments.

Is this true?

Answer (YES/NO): YES